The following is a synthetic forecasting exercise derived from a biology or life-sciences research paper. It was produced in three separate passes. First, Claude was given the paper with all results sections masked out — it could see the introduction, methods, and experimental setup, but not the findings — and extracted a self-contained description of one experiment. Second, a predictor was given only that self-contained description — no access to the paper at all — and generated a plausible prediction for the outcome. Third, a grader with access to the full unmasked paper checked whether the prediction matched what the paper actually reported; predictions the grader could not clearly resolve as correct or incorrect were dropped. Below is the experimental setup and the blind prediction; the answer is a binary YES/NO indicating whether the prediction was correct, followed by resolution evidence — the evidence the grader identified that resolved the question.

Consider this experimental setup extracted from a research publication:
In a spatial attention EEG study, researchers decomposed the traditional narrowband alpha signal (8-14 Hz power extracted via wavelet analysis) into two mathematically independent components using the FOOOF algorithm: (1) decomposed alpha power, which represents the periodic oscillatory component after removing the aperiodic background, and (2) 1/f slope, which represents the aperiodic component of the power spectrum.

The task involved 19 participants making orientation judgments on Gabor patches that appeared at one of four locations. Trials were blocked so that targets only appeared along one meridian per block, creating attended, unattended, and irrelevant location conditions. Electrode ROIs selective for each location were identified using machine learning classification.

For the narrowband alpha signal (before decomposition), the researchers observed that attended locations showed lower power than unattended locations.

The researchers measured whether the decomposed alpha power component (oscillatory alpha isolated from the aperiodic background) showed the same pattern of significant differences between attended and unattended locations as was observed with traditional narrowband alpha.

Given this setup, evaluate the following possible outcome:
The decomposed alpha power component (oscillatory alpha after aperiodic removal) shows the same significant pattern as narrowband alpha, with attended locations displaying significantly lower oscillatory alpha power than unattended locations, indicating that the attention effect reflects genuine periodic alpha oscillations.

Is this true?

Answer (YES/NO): NO